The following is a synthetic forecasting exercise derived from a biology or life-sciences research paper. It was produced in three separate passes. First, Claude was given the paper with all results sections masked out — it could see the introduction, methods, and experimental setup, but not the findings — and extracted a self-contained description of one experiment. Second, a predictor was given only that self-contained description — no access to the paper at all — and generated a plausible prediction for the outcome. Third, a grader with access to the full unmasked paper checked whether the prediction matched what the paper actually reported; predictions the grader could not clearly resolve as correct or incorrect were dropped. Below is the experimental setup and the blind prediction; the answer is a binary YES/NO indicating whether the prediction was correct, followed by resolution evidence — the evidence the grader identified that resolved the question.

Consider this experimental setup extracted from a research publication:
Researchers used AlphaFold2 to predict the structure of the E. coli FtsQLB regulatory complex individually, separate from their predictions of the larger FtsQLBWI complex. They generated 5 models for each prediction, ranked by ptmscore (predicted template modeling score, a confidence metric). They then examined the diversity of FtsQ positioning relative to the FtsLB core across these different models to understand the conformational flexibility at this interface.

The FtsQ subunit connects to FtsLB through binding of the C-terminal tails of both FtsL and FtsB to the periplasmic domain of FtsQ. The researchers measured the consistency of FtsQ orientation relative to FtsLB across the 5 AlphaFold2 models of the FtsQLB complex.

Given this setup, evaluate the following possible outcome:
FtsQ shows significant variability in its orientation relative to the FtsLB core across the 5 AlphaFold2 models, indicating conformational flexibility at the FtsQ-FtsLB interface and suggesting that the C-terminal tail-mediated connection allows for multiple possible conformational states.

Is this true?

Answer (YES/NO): YES